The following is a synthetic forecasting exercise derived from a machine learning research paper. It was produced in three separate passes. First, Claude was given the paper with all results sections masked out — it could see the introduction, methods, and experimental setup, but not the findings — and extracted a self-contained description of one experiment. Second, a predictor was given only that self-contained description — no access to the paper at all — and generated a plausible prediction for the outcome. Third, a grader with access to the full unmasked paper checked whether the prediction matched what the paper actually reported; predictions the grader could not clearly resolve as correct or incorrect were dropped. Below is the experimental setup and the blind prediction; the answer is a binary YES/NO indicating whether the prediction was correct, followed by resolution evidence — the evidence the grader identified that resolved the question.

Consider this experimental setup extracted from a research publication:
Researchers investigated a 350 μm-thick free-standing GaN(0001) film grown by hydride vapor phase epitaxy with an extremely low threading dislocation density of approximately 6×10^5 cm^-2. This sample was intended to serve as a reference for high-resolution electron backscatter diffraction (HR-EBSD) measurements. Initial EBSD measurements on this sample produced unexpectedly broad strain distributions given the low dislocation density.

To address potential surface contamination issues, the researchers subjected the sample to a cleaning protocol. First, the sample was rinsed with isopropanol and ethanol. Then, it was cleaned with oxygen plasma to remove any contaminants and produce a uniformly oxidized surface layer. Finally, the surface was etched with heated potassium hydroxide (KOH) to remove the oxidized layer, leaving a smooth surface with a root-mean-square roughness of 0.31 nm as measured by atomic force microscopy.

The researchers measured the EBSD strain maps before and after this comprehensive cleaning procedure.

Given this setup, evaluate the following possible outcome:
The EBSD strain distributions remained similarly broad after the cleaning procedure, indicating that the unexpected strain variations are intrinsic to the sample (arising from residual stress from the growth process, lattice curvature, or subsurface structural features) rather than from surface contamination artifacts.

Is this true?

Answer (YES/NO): YES